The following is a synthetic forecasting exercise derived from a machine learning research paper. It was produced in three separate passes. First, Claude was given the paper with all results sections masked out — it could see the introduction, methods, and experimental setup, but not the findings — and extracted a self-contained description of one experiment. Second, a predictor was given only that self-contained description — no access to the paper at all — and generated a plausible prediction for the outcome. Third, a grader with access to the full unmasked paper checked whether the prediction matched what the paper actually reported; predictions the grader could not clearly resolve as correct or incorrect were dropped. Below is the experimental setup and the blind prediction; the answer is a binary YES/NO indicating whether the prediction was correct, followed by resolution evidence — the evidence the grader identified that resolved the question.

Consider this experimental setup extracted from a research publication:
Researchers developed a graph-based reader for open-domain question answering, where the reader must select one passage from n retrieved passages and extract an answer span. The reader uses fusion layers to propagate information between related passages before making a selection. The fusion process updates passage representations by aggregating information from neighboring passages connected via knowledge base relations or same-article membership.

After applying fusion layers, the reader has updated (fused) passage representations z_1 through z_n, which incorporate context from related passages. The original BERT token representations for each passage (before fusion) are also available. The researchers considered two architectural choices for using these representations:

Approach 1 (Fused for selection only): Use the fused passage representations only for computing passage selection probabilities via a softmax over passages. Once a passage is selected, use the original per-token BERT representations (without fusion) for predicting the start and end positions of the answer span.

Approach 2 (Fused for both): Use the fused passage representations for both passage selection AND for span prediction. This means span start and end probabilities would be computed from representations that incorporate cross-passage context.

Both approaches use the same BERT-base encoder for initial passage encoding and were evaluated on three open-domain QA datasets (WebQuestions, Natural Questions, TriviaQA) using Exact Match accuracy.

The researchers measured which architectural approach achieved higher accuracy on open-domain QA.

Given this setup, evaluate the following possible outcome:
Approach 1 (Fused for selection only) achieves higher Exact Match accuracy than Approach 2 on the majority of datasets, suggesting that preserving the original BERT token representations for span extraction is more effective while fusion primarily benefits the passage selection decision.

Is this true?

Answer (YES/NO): NO